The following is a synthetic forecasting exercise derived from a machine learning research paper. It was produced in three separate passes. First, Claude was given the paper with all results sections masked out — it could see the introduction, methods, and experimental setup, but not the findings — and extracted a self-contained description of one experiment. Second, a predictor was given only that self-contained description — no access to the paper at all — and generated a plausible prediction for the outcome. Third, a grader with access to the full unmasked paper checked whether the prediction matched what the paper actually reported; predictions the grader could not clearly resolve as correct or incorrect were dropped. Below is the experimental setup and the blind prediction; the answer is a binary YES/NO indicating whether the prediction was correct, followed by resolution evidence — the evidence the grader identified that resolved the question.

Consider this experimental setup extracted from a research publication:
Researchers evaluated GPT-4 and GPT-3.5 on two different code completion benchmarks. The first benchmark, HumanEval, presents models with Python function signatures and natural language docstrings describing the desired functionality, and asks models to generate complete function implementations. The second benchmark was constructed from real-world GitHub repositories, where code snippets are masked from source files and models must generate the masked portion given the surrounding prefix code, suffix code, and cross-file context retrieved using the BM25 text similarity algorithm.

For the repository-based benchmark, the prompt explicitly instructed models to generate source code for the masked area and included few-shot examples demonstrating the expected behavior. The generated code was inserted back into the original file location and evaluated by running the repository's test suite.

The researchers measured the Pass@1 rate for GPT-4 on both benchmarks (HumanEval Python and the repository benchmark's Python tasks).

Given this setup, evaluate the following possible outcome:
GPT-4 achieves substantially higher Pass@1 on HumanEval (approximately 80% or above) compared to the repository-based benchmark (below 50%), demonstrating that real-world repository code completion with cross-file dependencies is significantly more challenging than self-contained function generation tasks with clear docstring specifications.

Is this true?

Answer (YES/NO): YES